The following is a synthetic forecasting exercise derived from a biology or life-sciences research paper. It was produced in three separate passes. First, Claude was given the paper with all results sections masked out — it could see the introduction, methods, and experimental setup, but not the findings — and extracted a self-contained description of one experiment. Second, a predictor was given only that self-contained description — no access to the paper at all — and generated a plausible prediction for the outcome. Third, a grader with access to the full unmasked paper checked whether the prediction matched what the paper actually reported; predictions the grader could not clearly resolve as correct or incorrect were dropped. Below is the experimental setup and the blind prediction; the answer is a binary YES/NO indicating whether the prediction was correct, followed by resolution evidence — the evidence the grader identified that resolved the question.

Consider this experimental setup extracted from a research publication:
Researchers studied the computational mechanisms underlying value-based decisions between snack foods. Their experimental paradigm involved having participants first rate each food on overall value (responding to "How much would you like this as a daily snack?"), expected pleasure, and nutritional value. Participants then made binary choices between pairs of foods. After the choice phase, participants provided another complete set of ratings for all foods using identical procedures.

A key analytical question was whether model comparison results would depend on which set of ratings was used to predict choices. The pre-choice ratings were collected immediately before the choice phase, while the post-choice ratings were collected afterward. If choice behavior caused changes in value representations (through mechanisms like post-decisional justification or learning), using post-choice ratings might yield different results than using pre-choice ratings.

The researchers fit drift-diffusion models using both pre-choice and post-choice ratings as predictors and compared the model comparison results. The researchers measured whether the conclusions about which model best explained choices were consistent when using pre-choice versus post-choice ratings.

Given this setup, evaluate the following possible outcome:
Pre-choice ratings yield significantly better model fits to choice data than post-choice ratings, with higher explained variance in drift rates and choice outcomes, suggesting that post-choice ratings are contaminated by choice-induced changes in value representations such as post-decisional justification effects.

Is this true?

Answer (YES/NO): NO